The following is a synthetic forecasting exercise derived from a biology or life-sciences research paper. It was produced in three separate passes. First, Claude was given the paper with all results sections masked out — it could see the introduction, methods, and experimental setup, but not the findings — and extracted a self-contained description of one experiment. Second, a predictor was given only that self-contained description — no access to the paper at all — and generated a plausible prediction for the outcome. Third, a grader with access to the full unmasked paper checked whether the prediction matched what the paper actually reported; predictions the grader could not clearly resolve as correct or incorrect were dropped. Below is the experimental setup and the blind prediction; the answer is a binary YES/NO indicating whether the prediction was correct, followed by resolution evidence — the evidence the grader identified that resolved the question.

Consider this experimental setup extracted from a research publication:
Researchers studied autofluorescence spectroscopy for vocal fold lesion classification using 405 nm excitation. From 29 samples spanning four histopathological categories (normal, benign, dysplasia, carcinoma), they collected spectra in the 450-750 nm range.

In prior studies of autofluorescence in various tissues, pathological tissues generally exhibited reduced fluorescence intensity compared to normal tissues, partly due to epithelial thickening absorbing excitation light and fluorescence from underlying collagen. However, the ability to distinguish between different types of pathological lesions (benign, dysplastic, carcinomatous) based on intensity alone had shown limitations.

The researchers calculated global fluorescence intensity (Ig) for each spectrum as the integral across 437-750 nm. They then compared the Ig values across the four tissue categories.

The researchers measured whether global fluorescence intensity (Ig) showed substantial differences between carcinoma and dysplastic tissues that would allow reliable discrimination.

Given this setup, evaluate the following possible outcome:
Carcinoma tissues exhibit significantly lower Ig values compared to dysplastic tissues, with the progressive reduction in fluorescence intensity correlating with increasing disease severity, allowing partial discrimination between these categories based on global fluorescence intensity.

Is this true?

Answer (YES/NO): NO